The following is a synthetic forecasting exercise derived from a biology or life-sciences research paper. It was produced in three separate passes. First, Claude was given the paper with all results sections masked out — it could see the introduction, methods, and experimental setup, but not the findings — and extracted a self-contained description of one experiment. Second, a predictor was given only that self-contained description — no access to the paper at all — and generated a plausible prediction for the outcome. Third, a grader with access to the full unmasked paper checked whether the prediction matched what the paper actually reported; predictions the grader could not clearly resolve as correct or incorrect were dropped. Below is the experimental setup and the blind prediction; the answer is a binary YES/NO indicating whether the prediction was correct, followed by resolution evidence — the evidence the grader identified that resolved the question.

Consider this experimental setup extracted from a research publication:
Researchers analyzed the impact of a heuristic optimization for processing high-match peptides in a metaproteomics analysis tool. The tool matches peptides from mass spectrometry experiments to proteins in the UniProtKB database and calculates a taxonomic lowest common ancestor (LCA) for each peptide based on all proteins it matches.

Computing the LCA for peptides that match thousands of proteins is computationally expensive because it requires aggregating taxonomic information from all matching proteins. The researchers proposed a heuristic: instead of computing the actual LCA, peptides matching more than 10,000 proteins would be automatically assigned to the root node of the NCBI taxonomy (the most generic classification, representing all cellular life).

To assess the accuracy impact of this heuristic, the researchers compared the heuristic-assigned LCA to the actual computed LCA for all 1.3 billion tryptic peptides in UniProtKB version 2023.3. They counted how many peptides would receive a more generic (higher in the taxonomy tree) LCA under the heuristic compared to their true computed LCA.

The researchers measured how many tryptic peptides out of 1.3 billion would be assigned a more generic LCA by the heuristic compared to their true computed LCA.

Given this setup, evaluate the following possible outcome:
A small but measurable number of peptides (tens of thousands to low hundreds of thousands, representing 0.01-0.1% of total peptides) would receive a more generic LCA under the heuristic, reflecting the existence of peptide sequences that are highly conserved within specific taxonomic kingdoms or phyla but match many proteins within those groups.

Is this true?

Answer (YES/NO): NO